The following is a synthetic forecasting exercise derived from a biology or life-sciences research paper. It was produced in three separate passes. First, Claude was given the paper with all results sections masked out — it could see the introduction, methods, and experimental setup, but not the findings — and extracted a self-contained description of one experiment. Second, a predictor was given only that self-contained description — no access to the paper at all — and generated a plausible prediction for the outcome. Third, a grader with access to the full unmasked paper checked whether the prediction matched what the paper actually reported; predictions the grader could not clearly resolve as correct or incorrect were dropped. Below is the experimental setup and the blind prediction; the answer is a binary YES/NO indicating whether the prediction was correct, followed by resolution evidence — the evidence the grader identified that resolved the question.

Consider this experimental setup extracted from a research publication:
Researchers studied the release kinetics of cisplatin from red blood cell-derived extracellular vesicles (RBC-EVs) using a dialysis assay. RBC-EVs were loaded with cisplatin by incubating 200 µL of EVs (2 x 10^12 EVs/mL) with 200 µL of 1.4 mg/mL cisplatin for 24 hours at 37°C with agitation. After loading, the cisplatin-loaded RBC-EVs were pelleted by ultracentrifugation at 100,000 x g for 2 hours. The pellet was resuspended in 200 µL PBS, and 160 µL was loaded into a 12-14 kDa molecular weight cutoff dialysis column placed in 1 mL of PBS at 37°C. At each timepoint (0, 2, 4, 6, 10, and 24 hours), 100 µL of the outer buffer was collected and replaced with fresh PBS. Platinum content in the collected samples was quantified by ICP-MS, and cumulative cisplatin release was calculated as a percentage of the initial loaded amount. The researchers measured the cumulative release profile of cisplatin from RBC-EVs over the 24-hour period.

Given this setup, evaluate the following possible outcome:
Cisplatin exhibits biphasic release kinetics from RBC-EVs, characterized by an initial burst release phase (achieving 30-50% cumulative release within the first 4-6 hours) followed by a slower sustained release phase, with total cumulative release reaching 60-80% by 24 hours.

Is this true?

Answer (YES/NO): NO